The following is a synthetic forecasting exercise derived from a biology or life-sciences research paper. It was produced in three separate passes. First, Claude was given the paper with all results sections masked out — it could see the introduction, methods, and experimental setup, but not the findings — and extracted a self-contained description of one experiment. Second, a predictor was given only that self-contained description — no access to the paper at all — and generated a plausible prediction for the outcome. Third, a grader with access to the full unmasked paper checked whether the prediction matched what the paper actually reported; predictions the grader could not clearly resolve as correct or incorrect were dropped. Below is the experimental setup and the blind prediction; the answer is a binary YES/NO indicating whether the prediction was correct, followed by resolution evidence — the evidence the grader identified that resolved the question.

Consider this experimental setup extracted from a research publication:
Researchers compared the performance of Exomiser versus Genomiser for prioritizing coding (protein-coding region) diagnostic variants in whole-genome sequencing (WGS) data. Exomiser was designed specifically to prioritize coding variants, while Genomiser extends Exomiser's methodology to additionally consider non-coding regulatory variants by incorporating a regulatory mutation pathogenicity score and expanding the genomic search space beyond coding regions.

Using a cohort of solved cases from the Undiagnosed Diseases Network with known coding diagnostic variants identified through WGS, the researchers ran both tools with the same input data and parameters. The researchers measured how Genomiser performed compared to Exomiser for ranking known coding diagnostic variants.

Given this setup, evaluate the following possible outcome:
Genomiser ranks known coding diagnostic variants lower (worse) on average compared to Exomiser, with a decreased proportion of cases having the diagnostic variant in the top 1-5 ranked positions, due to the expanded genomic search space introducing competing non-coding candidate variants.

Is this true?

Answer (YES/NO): YES